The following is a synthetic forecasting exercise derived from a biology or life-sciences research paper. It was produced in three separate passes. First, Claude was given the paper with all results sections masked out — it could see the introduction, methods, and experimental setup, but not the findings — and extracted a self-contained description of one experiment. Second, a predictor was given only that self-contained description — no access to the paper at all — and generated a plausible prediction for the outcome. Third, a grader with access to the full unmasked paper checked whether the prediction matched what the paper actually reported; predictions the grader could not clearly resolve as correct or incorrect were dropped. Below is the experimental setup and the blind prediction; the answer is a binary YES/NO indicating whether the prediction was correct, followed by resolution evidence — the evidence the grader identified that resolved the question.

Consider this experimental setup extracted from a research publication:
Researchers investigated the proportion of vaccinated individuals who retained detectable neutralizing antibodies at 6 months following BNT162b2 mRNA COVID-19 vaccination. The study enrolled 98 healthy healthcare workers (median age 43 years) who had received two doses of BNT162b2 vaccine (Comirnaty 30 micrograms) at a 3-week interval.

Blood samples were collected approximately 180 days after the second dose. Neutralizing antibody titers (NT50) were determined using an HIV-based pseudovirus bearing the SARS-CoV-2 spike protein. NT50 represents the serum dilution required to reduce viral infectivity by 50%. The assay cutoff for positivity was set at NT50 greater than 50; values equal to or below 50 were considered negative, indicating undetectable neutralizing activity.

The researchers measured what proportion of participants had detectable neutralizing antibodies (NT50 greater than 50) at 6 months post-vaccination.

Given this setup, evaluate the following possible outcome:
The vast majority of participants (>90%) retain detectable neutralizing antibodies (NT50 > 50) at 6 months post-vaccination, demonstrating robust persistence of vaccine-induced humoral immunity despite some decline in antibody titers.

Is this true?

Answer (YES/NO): NO